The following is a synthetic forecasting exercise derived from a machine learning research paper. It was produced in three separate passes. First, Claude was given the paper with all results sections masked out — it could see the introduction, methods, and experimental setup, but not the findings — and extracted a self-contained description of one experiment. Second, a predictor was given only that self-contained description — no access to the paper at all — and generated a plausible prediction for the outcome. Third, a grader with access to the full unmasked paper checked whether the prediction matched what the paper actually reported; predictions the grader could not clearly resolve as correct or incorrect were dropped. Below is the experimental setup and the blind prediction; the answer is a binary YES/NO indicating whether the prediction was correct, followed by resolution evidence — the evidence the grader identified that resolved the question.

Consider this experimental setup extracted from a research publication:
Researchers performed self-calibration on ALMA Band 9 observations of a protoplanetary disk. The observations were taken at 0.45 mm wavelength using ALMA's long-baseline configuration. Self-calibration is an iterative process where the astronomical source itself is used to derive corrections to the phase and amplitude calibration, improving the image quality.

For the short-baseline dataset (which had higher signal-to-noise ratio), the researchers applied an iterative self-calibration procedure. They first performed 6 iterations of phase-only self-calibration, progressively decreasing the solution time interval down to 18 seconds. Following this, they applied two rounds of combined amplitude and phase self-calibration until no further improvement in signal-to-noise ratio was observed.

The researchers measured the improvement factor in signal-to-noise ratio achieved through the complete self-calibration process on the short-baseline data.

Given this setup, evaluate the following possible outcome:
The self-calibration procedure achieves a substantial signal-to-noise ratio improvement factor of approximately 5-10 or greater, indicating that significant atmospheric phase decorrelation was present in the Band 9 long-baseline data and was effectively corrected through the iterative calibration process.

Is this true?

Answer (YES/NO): YES